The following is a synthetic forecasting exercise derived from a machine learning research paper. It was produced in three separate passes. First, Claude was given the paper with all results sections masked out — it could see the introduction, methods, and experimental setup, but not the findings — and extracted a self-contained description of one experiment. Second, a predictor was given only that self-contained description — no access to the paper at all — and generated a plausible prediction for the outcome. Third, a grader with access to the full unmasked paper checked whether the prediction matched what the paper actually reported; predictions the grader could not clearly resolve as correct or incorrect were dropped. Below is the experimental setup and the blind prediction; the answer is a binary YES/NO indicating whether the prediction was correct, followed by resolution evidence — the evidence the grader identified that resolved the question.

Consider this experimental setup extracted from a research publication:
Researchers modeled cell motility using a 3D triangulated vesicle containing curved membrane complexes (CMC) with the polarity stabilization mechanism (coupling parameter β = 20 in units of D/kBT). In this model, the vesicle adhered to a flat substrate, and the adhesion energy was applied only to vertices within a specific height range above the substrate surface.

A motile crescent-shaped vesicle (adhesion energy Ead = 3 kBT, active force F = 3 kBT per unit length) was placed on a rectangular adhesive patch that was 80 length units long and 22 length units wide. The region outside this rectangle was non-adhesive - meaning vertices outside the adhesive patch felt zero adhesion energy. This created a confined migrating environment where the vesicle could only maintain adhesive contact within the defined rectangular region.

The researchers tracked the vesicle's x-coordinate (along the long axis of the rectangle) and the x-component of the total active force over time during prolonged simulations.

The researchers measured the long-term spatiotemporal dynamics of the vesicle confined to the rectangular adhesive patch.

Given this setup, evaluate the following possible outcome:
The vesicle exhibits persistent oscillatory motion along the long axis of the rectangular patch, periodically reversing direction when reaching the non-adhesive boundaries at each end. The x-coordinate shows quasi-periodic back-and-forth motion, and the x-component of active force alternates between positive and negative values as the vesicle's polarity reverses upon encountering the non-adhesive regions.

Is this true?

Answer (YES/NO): YES